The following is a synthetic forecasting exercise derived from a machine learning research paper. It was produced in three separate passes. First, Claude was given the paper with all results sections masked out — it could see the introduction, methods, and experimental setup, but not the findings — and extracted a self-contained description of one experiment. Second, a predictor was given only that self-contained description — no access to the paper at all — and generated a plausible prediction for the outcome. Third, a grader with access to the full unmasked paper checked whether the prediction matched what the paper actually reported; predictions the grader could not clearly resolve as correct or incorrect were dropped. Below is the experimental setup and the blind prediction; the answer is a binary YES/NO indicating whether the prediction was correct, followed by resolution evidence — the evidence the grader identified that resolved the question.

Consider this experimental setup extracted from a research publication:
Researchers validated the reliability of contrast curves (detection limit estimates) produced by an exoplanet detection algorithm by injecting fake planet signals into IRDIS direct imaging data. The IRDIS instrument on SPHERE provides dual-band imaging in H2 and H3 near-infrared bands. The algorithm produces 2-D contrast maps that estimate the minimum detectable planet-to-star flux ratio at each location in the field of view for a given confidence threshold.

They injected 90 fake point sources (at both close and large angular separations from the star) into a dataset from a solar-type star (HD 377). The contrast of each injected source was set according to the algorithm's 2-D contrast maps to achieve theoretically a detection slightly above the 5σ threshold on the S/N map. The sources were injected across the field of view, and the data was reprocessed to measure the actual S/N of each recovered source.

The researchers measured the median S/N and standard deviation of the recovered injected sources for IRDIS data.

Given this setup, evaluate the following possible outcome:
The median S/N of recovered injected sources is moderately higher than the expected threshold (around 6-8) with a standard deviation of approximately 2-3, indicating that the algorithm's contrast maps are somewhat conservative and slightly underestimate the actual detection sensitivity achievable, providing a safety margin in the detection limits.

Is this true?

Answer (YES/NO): NO